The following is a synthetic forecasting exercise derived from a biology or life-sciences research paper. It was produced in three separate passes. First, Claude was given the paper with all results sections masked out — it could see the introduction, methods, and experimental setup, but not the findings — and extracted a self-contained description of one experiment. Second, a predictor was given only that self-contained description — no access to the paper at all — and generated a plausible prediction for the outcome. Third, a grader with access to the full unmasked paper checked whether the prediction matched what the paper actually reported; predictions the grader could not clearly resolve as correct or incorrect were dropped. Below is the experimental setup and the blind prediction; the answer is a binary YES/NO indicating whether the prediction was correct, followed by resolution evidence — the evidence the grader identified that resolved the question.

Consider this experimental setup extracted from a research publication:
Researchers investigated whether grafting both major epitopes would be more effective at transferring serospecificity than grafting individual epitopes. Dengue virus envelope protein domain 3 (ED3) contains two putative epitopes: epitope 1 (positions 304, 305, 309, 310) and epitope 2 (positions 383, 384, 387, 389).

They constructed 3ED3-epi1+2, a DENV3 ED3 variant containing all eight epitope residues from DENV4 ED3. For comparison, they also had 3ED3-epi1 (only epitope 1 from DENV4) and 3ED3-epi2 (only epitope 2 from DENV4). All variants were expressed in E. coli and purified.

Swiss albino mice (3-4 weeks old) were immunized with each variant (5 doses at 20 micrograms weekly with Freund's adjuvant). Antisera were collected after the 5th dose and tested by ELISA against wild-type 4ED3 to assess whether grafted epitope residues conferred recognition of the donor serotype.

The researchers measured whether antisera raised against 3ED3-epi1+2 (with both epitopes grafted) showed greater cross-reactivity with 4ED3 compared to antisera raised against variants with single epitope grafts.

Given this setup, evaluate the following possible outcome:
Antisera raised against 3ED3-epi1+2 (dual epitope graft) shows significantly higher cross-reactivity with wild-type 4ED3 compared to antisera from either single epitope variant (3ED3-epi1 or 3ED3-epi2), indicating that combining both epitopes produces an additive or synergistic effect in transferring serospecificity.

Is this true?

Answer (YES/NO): NO